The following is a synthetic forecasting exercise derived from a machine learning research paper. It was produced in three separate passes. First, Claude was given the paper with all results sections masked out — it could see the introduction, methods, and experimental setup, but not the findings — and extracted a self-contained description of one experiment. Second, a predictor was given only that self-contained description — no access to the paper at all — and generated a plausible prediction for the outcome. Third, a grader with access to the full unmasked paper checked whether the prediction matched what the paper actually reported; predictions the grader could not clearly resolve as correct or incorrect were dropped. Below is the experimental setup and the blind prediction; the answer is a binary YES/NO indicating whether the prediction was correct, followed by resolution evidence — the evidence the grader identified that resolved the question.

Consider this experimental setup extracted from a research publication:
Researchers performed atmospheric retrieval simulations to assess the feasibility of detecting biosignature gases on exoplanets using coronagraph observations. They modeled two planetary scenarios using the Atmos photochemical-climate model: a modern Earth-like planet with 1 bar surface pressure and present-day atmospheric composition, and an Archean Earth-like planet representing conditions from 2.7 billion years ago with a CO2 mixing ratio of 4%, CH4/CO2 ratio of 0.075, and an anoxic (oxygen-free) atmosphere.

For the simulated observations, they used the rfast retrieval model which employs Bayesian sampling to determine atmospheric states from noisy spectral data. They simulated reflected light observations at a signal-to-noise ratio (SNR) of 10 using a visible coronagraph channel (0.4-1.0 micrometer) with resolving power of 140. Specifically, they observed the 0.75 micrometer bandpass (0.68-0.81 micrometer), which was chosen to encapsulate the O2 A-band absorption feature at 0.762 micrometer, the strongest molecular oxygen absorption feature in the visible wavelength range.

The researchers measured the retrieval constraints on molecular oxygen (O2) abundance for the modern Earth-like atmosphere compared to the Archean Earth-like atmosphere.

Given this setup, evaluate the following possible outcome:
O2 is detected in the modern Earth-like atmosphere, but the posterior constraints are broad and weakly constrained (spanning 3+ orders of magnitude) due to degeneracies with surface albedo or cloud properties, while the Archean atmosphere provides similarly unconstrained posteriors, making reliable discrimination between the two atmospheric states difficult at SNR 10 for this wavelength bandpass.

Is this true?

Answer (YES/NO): NO